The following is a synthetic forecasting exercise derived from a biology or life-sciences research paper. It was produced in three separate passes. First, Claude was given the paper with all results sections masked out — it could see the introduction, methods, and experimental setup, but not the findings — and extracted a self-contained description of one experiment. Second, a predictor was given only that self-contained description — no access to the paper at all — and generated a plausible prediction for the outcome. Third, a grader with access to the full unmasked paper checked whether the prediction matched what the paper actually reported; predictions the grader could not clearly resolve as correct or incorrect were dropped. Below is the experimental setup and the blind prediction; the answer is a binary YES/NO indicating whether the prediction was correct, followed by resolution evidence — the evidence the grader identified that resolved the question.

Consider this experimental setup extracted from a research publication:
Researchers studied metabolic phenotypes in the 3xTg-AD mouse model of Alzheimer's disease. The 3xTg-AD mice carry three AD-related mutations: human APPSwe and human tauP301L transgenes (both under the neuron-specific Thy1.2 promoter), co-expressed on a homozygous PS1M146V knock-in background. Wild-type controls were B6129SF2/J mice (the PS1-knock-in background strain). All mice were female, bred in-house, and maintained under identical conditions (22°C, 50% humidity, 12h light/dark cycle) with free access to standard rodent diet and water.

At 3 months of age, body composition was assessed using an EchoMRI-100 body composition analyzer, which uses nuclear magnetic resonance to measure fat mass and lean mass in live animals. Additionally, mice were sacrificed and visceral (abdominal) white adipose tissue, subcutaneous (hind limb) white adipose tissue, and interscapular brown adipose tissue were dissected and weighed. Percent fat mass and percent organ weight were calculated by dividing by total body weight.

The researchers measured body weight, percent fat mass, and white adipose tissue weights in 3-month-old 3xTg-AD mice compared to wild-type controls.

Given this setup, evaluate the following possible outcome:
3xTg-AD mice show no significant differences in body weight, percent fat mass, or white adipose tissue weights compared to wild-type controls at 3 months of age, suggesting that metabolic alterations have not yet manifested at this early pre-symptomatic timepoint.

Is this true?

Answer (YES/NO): NO